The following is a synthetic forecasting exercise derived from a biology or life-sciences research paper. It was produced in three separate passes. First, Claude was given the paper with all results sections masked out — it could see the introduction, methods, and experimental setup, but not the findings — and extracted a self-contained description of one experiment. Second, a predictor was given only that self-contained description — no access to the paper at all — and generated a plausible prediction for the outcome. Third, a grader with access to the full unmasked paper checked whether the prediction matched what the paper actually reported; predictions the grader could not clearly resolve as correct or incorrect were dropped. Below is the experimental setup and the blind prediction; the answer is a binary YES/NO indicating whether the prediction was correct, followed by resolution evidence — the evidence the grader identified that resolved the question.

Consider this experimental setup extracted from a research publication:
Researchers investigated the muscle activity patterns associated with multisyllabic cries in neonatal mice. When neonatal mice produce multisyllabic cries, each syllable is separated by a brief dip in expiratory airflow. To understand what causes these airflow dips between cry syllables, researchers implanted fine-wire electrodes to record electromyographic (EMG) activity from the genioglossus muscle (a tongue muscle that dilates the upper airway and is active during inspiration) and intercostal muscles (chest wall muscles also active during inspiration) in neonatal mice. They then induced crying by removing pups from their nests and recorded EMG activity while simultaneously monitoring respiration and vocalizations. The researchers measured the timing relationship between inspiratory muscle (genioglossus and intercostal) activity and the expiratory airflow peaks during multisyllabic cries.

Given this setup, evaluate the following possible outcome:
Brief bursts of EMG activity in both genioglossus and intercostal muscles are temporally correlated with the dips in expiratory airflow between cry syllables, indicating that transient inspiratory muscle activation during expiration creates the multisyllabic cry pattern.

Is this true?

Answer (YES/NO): YES